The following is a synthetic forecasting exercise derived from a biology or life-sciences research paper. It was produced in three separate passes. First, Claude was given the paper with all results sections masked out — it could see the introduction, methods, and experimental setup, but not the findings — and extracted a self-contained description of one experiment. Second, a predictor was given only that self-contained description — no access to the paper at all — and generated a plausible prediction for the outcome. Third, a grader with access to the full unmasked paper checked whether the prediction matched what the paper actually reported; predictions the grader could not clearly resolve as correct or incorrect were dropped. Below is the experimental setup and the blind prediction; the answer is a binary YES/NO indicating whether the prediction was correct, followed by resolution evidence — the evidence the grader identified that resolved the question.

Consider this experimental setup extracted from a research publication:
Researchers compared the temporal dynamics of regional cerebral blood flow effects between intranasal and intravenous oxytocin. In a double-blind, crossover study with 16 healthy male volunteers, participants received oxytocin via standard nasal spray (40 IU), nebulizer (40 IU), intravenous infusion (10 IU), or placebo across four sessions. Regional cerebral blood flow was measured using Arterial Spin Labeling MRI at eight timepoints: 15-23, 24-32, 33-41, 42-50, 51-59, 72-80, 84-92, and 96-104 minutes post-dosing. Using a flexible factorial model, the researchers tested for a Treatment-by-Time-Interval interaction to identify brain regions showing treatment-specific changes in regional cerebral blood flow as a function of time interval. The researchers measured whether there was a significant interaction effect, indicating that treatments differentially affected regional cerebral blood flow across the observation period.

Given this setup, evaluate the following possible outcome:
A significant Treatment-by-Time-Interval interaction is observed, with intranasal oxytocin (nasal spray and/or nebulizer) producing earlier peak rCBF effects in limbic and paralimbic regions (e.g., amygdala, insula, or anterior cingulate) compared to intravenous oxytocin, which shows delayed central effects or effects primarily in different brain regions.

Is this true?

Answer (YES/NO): NO